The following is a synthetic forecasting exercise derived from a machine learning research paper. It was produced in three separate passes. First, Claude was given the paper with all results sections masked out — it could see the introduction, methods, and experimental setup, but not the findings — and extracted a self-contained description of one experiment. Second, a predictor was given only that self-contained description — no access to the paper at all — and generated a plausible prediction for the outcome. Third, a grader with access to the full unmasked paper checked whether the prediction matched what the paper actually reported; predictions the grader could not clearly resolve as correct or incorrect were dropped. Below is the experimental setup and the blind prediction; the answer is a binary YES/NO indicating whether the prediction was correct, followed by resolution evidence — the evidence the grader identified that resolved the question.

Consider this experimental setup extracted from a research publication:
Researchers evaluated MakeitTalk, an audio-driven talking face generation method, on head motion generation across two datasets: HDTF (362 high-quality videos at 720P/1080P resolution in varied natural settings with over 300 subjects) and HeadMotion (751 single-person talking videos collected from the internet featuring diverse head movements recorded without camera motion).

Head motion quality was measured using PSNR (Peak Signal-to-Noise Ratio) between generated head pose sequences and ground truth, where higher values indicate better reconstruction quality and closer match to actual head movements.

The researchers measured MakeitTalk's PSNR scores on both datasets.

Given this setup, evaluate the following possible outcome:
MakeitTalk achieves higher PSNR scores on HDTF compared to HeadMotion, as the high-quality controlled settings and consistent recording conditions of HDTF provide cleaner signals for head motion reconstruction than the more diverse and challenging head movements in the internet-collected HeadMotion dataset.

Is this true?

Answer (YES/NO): YES